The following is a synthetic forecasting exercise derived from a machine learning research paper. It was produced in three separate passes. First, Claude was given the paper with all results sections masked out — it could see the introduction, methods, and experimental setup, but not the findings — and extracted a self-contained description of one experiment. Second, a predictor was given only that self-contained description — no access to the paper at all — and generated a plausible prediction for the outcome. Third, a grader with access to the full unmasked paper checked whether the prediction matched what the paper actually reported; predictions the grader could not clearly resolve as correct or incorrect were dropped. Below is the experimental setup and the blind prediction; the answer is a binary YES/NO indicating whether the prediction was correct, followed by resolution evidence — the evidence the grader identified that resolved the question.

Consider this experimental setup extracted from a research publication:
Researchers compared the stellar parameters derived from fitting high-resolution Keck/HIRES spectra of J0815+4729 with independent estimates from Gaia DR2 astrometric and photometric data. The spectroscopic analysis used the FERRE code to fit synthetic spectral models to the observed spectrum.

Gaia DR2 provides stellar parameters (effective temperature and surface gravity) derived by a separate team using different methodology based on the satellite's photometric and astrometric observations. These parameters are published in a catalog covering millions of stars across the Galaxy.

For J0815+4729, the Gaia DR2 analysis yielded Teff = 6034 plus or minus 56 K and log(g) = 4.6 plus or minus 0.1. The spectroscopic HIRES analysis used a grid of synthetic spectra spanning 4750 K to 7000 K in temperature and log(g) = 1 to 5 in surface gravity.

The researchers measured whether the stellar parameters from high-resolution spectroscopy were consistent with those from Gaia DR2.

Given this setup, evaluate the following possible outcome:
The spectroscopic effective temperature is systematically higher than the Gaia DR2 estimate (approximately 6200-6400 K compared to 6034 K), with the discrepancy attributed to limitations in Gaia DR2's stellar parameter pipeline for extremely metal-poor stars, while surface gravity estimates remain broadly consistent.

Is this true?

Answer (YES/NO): NO